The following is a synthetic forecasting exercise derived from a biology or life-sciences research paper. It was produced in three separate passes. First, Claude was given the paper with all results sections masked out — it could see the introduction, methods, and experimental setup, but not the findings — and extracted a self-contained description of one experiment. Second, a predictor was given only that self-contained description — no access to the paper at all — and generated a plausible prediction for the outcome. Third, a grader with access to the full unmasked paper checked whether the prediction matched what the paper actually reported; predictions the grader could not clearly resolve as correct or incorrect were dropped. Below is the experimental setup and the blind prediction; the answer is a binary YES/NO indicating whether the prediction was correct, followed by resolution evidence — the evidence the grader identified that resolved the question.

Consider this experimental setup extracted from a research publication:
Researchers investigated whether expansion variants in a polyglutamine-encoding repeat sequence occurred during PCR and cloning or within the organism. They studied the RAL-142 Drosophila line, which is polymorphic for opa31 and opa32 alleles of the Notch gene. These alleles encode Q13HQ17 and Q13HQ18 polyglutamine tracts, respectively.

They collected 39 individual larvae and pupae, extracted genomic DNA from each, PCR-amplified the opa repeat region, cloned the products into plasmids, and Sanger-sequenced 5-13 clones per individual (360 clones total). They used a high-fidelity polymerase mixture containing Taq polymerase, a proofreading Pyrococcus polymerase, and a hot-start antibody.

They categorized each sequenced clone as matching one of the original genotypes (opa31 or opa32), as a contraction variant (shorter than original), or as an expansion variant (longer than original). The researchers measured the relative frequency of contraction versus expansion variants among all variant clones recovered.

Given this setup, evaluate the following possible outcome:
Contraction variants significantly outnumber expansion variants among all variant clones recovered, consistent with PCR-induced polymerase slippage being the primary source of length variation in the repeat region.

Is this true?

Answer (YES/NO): YES